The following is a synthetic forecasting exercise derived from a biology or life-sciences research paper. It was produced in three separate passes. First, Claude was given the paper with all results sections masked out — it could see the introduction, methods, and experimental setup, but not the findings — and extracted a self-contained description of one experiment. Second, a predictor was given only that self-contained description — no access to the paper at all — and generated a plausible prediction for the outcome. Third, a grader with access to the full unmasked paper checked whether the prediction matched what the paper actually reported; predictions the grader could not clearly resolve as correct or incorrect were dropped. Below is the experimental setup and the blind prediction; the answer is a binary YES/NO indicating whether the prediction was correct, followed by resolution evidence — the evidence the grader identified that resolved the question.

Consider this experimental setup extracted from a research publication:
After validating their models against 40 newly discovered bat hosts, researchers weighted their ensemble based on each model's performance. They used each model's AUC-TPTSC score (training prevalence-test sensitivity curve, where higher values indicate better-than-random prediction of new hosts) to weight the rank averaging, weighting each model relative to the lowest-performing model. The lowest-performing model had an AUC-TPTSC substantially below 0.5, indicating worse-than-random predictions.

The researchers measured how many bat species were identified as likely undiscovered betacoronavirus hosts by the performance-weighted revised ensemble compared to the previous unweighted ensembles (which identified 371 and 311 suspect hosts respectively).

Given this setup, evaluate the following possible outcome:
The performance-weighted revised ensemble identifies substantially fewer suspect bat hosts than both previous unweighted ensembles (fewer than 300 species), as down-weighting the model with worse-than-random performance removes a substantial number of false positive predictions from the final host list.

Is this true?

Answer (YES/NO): NO